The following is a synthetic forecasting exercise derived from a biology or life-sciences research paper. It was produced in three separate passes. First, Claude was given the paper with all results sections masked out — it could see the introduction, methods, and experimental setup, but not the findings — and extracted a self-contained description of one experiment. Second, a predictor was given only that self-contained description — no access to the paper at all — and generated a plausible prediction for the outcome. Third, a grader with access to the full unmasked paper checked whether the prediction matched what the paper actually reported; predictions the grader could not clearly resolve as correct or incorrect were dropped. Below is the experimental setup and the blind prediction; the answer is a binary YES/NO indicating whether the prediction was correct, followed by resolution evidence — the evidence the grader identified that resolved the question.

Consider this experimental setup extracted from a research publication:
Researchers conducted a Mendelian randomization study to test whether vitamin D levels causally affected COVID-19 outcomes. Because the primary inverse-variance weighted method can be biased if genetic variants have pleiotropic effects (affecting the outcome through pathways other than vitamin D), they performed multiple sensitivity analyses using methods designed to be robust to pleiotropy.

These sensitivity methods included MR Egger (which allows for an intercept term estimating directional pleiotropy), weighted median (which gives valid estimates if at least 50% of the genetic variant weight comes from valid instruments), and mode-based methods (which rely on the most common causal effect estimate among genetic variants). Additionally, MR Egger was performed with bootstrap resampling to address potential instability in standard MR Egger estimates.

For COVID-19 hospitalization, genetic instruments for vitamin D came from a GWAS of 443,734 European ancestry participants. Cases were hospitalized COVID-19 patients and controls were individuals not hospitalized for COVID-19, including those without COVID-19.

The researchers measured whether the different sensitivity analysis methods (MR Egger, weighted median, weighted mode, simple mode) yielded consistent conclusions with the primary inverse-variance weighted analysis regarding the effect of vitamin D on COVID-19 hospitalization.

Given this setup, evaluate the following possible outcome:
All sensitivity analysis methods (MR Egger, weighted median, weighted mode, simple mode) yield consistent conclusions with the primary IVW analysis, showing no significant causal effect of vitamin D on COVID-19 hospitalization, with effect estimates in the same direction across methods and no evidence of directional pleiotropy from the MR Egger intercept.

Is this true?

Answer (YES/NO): YES